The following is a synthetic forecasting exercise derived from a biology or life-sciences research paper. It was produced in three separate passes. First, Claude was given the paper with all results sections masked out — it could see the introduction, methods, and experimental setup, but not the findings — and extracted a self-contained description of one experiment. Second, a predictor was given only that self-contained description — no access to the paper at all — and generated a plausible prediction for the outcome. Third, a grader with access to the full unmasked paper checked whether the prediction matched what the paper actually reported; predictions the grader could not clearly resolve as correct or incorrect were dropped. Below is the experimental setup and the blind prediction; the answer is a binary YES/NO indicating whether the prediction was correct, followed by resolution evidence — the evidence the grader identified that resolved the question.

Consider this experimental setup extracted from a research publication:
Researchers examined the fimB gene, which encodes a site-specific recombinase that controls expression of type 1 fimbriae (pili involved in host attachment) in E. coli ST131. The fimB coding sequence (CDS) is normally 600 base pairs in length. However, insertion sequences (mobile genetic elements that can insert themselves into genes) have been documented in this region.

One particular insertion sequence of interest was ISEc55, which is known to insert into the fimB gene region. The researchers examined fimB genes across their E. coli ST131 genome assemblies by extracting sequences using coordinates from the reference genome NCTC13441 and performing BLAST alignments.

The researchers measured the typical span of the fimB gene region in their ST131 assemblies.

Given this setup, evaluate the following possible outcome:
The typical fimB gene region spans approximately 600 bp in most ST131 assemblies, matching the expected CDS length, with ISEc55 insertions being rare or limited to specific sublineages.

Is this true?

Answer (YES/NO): NO